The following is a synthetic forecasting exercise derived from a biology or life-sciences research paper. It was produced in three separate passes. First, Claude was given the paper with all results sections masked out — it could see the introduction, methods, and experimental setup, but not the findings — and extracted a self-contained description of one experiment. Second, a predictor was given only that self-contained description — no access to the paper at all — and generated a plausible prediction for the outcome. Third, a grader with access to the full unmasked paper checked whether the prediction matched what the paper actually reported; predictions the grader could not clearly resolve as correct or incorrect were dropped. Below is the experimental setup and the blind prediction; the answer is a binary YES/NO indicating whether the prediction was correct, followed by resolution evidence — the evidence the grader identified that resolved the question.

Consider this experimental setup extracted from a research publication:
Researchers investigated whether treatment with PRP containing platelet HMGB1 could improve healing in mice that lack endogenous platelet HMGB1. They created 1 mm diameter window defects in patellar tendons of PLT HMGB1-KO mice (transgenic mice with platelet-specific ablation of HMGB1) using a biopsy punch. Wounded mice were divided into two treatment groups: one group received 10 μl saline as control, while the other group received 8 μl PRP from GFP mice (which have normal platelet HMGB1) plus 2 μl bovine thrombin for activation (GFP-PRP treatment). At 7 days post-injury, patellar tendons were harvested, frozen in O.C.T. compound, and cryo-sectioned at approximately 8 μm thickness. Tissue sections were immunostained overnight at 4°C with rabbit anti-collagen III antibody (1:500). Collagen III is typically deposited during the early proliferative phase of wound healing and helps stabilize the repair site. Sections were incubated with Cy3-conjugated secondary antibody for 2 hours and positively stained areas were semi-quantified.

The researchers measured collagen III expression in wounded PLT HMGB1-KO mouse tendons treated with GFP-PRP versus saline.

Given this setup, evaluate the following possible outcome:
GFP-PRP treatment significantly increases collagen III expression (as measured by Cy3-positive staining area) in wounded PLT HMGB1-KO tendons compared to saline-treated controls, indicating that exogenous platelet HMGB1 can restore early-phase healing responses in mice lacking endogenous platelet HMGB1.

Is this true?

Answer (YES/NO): YES